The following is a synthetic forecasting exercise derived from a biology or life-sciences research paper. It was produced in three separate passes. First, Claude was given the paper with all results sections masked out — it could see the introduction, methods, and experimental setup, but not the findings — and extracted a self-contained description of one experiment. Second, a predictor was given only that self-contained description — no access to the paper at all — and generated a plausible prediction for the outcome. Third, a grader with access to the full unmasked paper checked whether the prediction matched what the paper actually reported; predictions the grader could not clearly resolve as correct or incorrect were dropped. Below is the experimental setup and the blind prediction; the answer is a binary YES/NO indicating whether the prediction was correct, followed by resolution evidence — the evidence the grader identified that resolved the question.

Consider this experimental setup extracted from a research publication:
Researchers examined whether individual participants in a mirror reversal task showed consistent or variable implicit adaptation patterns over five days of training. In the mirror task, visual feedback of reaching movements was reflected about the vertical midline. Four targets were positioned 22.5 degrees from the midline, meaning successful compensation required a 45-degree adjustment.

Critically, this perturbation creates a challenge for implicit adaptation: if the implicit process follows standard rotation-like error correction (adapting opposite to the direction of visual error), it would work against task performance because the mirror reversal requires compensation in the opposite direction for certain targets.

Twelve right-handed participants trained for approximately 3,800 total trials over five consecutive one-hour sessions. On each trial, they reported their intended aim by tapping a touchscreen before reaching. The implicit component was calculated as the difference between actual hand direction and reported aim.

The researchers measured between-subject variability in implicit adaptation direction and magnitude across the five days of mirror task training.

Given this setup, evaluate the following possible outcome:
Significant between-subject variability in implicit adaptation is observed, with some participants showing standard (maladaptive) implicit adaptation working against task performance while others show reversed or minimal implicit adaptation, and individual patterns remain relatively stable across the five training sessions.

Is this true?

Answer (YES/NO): YES